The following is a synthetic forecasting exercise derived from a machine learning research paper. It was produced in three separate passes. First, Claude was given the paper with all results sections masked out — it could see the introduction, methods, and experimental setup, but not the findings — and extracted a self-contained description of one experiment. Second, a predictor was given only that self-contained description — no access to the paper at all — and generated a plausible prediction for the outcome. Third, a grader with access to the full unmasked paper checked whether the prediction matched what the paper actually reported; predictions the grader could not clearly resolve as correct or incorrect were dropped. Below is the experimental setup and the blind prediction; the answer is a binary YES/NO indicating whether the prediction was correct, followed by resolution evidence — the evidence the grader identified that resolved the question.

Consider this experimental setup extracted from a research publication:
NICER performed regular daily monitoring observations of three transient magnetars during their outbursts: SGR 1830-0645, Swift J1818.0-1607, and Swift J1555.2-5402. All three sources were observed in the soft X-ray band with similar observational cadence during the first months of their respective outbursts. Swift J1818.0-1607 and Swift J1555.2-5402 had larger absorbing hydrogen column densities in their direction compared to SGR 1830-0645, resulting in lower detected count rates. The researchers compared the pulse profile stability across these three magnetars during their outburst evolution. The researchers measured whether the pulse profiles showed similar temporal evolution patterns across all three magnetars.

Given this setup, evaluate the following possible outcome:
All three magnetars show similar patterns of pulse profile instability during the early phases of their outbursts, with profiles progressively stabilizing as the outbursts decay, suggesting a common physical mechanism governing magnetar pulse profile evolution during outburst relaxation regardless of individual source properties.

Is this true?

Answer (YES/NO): NO